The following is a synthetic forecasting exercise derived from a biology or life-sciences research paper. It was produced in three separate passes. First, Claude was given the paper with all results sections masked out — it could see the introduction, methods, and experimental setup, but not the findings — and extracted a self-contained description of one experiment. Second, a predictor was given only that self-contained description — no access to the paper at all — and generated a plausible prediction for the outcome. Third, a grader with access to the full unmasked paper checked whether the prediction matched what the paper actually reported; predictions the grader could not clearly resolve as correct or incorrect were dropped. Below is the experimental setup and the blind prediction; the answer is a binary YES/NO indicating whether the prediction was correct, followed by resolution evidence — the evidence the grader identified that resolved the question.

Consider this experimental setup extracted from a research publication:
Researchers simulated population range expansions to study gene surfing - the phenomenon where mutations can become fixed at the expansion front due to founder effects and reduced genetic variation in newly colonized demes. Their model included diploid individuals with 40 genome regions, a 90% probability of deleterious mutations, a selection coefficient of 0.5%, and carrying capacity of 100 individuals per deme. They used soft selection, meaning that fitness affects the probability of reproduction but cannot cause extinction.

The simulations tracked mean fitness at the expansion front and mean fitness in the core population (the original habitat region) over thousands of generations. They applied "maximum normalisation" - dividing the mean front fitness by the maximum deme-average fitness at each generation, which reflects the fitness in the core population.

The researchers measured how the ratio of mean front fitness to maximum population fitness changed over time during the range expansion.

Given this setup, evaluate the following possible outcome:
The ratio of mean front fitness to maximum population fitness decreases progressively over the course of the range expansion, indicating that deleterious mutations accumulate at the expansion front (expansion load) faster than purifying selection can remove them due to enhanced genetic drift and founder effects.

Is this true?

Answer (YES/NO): YES